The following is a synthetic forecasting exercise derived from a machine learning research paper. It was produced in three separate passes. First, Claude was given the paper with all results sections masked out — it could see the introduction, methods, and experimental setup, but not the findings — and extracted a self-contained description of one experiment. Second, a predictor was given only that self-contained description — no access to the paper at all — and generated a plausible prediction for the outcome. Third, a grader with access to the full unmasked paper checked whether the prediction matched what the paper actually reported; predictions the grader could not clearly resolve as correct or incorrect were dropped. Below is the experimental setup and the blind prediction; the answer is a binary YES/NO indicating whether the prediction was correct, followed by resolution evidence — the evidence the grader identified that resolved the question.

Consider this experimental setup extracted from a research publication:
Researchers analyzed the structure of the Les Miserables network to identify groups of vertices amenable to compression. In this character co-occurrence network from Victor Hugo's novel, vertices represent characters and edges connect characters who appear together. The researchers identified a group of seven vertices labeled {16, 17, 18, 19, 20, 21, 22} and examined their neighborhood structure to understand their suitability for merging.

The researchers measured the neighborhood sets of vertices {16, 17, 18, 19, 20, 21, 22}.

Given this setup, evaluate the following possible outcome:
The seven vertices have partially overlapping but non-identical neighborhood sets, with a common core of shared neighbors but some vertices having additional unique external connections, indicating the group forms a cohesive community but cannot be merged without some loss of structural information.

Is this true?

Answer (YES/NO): YES